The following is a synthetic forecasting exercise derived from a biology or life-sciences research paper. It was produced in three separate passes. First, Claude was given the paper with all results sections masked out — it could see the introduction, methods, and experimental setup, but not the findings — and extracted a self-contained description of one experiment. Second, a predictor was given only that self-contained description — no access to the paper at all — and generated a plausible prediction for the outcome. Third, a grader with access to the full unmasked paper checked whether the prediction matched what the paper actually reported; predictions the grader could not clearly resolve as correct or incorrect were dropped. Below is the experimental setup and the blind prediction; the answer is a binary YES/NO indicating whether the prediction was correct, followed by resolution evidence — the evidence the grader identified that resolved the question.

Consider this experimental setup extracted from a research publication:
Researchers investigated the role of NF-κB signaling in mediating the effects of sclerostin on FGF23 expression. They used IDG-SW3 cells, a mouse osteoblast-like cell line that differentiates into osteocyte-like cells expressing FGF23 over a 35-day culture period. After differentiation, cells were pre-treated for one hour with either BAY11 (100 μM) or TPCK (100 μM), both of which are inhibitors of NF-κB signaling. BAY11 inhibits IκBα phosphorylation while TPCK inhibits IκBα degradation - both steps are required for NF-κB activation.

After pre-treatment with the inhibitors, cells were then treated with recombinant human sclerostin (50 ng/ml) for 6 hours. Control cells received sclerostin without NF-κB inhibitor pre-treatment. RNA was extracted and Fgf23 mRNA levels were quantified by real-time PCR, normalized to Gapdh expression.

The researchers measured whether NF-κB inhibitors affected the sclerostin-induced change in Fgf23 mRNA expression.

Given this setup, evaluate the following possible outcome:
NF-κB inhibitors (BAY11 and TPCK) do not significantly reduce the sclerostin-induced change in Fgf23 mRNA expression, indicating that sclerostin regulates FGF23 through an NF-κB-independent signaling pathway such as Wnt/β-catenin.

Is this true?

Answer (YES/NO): NO